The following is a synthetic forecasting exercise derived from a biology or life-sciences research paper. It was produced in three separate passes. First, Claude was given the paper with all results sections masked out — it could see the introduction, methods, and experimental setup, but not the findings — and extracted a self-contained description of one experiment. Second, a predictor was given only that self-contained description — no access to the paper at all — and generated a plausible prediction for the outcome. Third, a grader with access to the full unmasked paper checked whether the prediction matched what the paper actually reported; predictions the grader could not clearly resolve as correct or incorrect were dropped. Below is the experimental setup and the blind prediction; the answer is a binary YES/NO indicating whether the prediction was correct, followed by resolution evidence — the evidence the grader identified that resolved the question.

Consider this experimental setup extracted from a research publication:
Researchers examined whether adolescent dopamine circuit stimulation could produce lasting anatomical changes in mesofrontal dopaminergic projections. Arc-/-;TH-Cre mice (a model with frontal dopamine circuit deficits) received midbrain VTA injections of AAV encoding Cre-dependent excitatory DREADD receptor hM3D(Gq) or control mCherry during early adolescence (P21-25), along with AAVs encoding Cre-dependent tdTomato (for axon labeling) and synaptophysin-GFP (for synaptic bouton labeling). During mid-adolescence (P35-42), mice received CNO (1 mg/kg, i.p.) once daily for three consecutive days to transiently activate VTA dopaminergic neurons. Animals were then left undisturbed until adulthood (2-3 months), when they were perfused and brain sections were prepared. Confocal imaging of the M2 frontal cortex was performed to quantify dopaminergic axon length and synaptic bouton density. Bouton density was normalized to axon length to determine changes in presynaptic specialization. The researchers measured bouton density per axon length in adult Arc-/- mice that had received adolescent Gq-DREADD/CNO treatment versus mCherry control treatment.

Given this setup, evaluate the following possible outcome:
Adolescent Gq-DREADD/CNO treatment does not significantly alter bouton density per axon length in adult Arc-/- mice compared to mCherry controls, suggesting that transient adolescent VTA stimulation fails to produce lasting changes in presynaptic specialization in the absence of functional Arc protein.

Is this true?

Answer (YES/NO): NO